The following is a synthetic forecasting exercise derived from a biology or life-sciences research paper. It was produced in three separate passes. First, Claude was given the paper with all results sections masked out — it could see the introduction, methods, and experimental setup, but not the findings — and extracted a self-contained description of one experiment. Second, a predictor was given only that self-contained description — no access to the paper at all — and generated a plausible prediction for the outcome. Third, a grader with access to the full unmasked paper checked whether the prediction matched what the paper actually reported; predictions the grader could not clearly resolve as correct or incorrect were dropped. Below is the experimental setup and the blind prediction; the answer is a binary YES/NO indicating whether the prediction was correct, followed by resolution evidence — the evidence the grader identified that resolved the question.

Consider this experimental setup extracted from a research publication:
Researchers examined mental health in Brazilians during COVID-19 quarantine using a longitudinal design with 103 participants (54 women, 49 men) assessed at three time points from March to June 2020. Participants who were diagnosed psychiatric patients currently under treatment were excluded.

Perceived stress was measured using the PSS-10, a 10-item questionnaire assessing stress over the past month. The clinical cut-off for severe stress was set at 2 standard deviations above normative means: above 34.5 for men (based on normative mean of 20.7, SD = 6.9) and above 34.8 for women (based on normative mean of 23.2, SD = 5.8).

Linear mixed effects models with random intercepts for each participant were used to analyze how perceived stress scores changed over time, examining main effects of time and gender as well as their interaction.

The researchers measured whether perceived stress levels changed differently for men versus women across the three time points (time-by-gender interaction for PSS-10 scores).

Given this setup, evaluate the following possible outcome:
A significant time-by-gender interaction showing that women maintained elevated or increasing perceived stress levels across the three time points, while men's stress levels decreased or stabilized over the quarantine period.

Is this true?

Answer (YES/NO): NO